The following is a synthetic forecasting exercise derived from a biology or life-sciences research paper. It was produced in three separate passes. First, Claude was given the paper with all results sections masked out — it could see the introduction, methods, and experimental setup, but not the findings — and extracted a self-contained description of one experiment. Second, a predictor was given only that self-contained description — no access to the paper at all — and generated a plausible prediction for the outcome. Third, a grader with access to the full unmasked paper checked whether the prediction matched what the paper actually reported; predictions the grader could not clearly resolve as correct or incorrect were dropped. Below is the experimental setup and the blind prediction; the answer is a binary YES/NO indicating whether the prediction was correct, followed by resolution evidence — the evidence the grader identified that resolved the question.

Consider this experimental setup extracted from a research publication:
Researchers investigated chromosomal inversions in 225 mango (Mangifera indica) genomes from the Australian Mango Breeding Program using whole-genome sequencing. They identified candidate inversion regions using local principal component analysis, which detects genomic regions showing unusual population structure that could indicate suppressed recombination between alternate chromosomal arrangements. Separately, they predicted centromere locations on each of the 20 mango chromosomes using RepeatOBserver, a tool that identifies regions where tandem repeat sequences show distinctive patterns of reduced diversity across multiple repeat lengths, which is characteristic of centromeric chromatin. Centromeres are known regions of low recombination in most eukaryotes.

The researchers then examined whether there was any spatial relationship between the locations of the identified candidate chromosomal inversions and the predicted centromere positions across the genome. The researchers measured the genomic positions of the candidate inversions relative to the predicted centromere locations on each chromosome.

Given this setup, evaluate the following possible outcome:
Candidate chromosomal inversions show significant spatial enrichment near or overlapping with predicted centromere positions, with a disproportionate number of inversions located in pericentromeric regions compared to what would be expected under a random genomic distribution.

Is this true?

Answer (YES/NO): YES